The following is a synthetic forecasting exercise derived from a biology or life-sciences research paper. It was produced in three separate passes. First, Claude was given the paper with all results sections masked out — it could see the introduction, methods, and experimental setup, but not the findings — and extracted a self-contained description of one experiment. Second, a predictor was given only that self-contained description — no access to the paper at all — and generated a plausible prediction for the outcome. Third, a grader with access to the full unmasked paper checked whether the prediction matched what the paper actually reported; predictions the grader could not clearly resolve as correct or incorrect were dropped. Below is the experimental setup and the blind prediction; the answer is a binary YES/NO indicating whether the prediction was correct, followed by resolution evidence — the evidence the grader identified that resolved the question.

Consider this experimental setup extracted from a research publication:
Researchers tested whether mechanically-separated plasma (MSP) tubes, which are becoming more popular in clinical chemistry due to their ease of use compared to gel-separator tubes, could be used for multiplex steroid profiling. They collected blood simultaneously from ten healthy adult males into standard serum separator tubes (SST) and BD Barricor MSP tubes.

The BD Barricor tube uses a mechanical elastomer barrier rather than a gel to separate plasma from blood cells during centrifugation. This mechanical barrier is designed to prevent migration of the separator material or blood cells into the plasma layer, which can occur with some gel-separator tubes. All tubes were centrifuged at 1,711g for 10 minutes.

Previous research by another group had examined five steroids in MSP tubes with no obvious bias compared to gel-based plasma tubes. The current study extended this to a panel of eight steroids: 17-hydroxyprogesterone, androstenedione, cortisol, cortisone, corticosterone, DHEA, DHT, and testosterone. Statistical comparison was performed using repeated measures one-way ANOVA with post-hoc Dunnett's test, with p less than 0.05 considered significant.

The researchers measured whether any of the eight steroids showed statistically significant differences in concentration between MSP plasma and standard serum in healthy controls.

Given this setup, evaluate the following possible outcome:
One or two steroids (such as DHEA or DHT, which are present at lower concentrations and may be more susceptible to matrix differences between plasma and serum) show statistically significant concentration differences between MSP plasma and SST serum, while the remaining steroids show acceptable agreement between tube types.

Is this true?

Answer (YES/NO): YES